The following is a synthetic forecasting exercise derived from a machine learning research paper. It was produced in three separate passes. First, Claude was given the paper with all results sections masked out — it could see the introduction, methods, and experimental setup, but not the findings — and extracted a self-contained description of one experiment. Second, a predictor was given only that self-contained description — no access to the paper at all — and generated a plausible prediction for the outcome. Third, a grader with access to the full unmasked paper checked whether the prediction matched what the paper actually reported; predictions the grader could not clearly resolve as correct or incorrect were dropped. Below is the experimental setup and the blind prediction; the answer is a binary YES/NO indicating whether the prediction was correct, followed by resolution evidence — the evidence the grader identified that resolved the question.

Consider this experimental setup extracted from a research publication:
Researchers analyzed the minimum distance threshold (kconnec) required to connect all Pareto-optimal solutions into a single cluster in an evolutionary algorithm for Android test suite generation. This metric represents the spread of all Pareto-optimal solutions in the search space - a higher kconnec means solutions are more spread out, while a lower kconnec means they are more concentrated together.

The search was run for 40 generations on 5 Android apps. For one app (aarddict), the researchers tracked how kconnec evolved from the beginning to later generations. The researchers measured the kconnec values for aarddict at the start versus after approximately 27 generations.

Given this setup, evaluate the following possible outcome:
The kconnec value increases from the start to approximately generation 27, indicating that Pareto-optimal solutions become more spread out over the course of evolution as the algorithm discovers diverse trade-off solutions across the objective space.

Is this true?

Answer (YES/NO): NO